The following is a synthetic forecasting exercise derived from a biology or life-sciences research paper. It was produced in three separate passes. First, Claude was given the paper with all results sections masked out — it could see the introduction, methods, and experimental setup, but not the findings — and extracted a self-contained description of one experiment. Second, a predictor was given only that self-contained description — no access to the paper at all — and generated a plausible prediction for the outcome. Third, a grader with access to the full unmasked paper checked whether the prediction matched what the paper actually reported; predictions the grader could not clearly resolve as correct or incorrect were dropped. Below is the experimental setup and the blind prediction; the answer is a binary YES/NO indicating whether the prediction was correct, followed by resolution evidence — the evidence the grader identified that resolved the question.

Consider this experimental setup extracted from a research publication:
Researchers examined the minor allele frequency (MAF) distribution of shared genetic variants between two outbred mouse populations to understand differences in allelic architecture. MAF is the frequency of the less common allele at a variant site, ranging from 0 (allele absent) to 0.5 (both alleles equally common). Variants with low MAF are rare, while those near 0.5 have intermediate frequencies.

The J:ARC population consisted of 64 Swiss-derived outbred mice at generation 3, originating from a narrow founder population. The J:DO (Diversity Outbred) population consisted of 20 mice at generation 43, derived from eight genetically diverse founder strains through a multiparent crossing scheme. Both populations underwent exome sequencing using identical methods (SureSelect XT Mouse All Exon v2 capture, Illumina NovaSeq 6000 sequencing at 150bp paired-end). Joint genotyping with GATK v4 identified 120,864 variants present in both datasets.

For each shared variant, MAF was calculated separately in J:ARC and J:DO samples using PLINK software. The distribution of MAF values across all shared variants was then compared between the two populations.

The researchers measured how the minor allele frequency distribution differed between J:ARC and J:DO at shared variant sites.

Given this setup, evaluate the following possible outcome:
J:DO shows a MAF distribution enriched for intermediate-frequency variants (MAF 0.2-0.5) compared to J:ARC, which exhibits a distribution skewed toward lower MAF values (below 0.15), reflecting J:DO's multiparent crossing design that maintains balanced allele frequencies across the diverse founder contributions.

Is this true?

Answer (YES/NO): YES